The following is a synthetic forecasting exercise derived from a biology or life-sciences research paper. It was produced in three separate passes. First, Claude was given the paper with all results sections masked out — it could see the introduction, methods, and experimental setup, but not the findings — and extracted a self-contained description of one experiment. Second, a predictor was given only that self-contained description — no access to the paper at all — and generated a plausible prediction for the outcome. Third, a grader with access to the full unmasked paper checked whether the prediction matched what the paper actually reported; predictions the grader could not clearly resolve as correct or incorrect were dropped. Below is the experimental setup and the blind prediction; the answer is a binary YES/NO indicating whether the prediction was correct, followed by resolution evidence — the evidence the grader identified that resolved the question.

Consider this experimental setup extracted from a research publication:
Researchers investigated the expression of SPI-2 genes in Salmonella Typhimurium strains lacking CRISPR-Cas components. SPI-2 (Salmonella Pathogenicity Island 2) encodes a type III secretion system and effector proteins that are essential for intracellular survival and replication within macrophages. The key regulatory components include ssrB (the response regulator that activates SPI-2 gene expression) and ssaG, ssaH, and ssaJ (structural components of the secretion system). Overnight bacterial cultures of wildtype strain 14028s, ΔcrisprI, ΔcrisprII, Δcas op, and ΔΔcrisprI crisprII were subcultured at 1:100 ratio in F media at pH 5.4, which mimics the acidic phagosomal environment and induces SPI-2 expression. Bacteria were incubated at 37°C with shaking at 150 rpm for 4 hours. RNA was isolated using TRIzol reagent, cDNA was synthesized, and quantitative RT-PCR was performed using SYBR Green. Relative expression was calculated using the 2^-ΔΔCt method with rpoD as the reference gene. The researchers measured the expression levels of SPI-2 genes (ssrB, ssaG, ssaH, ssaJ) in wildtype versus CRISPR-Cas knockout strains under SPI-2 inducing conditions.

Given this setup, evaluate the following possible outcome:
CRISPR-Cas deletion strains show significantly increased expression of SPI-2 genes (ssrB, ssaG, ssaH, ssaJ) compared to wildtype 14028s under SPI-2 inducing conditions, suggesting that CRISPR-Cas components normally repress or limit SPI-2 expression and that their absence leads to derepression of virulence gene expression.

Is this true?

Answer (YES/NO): NO